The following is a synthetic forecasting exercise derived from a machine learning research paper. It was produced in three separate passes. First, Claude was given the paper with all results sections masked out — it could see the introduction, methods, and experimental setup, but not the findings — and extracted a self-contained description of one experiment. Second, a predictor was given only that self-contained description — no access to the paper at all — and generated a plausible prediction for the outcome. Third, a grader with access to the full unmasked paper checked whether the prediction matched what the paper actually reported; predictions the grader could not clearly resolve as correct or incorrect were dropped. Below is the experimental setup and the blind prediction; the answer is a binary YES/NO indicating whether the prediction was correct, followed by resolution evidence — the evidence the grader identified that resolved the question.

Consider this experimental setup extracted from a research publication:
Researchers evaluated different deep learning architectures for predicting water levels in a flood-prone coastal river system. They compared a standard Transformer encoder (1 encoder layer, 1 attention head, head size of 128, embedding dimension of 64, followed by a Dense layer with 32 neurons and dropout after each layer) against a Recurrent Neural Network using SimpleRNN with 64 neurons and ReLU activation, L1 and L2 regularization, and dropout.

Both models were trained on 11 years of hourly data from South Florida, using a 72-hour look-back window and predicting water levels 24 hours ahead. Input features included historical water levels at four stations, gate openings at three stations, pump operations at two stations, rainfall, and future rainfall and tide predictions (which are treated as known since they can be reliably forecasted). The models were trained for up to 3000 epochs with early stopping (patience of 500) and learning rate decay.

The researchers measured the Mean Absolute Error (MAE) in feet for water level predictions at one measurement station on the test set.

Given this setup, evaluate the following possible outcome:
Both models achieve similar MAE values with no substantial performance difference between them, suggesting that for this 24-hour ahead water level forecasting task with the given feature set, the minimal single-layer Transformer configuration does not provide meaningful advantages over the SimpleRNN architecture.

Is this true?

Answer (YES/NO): NO